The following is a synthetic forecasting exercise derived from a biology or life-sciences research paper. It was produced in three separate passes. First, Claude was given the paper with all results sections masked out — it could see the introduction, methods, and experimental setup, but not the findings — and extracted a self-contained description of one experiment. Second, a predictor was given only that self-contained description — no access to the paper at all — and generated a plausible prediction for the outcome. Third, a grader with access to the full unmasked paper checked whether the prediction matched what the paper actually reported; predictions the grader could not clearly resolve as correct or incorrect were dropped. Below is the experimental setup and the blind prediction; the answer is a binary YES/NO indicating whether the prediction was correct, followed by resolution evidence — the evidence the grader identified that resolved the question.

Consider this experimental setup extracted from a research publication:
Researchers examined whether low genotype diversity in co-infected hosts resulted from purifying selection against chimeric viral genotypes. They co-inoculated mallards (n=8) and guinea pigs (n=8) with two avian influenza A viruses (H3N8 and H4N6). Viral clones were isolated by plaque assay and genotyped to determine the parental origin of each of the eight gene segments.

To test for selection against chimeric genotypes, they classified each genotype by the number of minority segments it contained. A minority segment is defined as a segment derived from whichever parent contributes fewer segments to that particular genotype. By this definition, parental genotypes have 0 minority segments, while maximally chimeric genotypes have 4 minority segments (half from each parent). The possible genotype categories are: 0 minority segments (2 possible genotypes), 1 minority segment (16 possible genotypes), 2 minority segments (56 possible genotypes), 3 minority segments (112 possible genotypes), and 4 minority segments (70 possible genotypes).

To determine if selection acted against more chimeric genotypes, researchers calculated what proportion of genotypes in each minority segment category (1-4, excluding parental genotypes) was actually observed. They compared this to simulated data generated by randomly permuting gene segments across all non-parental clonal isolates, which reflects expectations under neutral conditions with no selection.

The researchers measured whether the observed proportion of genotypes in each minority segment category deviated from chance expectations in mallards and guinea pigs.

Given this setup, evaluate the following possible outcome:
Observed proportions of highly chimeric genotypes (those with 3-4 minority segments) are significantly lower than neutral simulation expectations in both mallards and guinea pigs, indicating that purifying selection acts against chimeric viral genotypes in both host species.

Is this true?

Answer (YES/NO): NO